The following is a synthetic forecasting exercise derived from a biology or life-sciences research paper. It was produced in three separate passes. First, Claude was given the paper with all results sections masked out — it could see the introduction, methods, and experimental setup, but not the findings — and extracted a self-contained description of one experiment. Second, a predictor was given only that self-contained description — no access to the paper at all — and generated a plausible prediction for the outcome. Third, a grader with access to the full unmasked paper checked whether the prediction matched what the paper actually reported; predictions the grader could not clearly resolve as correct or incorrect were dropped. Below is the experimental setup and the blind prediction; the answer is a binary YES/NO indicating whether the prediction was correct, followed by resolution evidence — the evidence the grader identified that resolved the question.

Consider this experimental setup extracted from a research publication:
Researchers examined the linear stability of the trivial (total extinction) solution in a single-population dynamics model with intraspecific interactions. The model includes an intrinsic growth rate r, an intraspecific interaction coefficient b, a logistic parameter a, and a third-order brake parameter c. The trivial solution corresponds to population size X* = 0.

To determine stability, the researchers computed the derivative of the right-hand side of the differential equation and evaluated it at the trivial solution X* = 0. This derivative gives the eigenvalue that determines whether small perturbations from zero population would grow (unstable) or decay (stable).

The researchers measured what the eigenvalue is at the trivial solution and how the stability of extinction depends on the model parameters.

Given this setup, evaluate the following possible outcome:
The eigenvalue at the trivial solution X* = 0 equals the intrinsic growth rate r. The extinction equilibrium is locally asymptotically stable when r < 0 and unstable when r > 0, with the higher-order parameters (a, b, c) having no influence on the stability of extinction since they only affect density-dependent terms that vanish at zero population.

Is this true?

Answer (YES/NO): YES